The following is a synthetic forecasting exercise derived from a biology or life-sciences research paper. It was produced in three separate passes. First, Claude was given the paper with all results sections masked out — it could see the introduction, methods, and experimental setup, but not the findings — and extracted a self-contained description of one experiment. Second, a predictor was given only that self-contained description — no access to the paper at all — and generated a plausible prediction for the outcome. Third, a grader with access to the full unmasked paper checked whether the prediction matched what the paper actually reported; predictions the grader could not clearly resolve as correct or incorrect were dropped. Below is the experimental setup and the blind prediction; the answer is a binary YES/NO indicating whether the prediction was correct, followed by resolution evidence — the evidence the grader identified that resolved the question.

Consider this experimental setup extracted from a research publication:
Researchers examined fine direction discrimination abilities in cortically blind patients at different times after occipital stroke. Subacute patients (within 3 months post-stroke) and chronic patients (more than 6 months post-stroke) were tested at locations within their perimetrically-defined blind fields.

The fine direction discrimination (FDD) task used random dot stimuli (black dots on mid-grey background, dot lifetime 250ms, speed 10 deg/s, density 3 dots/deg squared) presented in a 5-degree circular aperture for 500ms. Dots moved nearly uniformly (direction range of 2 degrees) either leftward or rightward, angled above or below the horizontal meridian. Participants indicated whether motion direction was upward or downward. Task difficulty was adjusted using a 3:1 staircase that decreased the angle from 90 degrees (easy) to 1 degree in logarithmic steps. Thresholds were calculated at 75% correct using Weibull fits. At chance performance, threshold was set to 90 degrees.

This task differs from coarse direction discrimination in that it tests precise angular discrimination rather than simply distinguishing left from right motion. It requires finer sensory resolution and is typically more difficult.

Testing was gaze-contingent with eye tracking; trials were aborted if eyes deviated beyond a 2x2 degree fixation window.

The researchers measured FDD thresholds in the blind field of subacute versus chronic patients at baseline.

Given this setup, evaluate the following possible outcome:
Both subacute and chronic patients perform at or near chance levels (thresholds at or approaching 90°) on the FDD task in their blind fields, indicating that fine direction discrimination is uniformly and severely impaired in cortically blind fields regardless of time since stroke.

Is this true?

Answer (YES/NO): NO